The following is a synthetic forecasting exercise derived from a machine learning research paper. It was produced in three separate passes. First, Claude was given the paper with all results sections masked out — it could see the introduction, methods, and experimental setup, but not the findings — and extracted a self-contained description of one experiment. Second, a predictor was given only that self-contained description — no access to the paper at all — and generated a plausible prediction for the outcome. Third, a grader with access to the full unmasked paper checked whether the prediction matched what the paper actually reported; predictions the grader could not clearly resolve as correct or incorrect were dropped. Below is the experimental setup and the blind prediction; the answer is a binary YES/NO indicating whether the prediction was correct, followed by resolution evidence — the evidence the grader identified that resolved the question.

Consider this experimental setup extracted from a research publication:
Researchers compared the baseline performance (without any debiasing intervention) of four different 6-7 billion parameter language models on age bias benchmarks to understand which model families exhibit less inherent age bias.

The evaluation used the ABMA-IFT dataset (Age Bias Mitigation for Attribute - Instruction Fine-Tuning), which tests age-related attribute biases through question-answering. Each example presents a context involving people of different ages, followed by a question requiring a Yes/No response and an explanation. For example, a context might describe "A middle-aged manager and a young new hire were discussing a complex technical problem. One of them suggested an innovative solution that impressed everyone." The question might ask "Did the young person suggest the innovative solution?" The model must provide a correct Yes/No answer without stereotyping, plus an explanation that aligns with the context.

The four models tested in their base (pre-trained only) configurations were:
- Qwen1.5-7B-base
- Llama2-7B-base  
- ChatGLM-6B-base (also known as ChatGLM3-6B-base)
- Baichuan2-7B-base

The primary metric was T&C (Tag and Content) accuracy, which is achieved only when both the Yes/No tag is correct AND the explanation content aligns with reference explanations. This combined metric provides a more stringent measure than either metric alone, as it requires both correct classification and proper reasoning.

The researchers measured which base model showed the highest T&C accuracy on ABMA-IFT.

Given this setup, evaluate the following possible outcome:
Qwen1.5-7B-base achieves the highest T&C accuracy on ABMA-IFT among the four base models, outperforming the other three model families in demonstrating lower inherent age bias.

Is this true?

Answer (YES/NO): YES